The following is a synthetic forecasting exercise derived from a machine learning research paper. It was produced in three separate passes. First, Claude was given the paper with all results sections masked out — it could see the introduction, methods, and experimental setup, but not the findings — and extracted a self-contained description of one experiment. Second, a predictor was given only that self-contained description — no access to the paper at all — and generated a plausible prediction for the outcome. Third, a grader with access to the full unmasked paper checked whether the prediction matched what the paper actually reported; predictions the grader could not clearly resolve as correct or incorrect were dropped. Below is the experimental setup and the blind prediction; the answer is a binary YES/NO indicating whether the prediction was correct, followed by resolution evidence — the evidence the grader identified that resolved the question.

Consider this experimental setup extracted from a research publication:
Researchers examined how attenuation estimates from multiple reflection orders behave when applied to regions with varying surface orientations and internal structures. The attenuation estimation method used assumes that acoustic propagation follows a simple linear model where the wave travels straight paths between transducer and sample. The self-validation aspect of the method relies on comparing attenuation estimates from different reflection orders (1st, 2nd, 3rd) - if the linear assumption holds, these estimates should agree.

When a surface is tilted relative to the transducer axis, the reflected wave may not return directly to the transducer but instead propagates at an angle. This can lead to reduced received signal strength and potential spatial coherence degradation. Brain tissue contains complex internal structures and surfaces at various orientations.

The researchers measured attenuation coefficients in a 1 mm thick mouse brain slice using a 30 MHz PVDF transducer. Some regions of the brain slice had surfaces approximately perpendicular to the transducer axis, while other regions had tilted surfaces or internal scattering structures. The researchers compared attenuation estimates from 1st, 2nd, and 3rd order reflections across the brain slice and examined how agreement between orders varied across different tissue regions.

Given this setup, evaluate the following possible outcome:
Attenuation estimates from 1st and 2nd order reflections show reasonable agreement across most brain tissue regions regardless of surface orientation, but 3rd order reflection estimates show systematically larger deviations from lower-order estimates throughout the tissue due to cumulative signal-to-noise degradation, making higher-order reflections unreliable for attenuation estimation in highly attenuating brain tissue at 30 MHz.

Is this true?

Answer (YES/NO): NO